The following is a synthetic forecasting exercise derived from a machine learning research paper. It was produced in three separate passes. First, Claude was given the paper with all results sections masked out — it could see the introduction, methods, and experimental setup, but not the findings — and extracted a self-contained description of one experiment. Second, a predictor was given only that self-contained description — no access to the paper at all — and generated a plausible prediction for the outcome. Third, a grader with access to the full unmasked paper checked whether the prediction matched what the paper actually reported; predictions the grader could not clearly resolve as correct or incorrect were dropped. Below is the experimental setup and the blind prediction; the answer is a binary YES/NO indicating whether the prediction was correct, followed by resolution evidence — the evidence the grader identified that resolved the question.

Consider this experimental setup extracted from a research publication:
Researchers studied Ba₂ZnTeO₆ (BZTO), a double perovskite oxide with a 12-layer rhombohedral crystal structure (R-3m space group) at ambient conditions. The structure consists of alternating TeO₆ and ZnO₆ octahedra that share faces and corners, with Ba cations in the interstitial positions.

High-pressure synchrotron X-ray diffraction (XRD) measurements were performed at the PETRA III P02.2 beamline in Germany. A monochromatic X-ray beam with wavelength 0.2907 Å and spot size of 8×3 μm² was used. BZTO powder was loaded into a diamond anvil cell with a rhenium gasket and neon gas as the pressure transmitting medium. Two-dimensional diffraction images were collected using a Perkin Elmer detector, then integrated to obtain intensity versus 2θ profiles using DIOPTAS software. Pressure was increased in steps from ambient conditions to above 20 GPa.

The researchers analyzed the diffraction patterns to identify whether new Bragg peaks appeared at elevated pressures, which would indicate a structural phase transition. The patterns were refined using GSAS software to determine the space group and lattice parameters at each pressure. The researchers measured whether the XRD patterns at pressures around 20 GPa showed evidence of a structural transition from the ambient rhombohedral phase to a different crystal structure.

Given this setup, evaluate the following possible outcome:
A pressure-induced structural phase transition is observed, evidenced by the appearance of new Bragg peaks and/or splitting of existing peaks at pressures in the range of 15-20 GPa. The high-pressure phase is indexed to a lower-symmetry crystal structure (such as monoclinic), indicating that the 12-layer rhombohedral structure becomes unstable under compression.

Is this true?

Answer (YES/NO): YES